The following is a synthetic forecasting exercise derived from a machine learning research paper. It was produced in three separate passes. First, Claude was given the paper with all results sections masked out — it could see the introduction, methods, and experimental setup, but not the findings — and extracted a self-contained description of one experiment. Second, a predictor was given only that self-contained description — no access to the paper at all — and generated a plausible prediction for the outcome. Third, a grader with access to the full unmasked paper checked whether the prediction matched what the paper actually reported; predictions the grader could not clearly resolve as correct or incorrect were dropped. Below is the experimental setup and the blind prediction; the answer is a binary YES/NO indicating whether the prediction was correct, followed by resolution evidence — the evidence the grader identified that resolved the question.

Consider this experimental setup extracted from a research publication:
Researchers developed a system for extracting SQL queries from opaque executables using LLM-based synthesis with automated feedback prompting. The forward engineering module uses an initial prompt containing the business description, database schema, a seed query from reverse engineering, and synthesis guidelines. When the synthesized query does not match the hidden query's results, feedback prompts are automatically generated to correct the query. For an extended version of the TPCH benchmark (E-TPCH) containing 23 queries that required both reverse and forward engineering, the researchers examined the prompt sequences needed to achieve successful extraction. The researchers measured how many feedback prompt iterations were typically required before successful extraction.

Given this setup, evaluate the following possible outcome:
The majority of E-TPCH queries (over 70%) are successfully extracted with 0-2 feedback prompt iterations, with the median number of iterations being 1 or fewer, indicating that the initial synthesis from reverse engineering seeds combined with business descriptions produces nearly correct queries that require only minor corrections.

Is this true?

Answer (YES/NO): NO